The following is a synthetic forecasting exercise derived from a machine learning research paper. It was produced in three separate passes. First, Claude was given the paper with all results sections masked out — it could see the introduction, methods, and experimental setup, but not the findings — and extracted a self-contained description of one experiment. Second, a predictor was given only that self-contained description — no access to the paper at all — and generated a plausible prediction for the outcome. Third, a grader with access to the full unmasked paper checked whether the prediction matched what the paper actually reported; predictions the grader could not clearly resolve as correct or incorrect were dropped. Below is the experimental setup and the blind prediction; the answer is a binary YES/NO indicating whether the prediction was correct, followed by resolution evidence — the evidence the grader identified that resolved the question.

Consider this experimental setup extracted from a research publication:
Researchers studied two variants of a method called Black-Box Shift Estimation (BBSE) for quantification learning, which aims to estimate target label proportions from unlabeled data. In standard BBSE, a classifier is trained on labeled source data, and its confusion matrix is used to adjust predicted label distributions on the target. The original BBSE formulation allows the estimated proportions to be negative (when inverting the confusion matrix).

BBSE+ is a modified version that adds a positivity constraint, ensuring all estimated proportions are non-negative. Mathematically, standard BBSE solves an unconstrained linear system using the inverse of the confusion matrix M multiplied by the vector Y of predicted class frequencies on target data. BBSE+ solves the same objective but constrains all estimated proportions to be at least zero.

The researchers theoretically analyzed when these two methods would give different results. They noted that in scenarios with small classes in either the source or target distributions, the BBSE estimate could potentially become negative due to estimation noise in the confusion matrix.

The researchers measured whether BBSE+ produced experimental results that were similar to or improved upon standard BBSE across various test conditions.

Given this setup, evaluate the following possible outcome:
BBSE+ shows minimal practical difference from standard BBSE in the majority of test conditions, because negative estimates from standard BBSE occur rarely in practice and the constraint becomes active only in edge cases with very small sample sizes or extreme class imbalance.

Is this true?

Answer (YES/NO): NO